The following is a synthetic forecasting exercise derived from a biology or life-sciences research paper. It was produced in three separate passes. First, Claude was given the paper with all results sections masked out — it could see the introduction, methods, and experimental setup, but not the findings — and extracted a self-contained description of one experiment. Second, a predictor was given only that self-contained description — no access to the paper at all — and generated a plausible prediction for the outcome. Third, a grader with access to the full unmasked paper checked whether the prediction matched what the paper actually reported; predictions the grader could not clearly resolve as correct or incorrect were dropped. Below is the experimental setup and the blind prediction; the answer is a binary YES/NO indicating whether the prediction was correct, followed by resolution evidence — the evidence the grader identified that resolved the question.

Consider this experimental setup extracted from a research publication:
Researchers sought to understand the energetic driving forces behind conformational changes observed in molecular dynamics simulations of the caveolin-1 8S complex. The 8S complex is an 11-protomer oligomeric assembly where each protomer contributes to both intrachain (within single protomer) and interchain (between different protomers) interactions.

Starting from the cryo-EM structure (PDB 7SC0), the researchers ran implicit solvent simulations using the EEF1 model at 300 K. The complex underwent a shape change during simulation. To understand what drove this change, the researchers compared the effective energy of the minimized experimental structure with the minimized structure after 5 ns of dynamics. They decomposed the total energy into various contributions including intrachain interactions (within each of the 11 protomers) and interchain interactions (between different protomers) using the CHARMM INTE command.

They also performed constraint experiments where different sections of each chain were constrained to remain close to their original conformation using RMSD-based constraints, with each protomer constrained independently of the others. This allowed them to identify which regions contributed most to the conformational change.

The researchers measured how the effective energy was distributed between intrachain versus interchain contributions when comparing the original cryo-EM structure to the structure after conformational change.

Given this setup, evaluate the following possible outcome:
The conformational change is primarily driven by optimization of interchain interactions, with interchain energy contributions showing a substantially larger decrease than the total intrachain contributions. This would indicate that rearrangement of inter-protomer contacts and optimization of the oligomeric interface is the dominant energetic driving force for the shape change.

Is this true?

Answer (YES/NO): NO